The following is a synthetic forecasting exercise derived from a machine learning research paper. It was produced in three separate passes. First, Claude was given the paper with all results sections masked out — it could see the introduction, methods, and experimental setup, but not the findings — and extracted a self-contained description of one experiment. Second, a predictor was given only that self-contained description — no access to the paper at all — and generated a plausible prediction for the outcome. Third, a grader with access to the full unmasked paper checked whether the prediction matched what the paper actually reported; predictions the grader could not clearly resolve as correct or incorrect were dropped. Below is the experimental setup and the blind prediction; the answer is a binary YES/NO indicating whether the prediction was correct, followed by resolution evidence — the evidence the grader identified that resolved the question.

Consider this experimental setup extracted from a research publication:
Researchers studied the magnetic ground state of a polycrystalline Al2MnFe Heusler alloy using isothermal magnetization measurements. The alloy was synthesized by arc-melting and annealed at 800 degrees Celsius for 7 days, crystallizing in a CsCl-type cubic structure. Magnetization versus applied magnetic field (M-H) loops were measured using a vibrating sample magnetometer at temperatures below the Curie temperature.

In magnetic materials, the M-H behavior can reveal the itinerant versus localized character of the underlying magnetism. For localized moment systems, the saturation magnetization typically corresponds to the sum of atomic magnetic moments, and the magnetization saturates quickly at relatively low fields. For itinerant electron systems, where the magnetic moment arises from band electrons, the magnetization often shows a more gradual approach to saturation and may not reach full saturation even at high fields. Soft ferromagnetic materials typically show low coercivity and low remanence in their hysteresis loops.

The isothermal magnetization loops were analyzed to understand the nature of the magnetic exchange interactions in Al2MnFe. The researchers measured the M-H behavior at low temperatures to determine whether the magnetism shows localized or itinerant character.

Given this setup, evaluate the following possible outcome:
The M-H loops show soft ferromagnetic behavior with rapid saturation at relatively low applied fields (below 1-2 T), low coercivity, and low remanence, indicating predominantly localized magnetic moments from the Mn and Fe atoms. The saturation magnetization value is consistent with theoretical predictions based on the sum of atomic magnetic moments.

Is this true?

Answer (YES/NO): NO